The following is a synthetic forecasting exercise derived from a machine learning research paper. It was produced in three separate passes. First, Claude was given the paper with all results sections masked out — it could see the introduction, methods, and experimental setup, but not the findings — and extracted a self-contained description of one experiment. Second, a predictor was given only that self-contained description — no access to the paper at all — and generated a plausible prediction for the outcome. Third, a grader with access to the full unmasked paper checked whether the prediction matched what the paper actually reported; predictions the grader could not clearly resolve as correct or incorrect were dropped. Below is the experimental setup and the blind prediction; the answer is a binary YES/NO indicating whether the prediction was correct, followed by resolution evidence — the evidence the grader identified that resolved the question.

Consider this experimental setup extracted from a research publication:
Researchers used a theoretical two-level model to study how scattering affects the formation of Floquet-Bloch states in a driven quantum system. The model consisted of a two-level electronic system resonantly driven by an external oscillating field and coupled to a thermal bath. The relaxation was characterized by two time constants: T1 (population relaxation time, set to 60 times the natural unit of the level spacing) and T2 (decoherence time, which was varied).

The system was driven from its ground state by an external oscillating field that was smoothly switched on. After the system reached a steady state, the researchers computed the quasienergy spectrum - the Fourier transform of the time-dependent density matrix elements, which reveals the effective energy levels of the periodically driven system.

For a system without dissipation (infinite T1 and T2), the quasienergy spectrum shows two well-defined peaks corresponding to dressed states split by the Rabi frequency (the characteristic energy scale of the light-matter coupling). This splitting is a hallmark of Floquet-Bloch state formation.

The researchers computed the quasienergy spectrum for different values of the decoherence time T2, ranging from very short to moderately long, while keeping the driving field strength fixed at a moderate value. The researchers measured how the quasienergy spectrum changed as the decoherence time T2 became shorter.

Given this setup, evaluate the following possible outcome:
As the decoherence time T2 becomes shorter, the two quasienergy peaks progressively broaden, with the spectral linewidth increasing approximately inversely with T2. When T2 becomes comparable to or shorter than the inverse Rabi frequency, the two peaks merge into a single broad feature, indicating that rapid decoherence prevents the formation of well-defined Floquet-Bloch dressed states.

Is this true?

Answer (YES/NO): YES